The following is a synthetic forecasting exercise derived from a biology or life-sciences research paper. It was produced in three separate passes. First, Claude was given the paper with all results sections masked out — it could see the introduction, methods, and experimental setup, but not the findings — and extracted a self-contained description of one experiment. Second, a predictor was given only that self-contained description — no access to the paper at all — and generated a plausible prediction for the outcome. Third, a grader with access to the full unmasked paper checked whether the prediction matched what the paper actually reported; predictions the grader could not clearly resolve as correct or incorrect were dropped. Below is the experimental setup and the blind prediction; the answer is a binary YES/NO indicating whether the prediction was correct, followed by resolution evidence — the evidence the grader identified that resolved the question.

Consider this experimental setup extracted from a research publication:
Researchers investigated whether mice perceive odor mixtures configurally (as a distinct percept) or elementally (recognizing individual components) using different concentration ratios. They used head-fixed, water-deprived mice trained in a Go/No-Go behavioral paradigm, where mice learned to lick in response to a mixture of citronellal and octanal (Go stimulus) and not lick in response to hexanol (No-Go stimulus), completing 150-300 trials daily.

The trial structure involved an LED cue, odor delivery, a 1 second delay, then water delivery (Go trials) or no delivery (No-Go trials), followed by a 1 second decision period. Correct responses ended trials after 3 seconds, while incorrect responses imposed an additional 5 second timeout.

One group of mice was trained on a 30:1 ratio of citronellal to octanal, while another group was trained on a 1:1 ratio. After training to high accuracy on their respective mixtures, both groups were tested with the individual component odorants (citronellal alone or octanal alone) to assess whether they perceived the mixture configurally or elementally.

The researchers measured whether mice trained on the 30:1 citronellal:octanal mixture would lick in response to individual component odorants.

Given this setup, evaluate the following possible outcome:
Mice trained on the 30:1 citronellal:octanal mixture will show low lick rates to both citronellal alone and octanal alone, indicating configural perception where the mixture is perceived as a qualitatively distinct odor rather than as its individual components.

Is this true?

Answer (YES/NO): NO